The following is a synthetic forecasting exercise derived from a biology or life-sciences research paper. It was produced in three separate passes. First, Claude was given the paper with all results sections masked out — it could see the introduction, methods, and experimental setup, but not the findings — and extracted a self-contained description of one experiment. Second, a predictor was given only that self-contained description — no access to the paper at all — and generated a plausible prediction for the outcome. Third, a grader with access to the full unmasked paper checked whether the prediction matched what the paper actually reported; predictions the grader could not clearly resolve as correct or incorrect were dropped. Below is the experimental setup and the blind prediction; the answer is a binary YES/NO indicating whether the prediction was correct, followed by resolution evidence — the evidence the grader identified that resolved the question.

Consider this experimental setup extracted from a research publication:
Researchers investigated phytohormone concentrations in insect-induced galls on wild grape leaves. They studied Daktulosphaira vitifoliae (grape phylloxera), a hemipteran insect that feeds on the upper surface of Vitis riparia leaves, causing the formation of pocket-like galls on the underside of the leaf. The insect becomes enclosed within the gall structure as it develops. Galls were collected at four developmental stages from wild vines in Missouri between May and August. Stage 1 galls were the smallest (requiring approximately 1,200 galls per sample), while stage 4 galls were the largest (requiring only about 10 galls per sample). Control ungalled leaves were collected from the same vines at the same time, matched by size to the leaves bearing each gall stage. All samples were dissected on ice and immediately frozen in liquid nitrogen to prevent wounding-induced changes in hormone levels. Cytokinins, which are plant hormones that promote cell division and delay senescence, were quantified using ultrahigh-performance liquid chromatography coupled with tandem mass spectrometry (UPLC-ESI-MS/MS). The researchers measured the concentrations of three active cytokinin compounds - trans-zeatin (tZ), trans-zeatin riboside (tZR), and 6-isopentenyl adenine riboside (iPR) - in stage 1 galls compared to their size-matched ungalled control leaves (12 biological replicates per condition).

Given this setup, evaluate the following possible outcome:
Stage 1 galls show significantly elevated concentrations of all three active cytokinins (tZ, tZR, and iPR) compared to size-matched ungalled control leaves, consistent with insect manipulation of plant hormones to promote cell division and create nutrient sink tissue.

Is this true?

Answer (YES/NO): NO